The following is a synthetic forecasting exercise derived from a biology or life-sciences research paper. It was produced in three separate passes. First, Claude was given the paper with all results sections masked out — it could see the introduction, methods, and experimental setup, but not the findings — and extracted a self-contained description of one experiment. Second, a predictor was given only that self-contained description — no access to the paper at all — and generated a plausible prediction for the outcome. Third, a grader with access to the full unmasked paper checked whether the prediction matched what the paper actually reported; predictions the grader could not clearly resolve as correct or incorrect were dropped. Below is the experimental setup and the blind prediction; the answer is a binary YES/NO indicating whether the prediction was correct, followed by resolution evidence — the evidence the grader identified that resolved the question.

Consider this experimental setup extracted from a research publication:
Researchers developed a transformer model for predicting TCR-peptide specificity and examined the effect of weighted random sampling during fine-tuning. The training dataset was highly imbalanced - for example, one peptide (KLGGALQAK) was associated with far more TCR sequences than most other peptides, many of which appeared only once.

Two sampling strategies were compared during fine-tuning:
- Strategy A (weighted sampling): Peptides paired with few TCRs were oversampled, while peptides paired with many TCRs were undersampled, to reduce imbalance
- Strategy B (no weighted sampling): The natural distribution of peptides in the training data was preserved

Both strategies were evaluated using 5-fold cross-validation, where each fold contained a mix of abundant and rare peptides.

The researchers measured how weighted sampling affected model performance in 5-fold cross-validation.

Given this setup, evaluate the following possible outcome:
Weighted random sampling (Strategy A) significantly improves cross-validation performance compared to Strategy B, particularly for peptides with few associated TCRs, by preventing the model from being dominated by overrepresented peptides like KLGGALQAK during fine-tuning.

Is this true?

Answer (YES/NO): NO